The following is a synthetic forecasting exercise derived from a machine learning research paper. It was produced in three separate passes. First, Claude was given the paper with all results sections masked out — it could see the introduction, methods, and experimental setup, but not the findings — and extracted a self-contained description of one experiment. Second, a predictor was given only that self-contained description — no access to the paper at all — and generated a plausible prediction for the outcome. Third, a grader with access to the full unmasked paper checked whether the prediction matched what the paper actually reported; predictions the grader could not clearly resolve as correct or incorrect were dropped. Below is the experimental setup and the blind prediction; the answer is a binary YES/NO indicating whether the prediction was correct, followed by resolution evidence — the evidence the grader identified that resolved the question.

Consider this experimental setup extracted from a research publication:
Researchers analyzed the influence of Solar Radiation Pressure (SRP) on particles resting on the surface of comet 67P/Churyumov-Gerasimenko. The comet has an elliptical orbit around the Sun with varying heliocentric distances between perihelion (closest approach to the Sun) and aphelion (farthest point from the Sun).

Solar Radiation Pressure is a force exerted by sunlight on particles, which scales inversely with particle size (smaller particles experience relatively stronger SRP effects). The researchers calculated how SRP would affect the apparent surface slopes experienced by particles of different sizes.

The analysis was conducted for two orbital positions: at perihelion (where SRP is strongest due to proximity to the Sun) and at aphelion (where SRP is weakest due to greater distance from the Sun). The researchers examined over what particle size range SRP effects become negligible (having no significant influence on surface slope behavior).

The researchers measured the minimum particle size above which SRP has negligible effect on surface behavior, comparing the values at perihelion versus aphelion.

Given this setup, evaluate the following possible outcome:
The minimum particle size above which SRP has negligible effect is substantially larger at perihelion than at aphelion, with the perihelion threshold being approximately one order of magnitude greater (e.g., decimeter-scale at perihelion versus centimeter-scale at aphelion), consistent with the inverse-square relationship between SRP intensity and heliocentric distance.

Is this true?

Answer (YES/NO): NO